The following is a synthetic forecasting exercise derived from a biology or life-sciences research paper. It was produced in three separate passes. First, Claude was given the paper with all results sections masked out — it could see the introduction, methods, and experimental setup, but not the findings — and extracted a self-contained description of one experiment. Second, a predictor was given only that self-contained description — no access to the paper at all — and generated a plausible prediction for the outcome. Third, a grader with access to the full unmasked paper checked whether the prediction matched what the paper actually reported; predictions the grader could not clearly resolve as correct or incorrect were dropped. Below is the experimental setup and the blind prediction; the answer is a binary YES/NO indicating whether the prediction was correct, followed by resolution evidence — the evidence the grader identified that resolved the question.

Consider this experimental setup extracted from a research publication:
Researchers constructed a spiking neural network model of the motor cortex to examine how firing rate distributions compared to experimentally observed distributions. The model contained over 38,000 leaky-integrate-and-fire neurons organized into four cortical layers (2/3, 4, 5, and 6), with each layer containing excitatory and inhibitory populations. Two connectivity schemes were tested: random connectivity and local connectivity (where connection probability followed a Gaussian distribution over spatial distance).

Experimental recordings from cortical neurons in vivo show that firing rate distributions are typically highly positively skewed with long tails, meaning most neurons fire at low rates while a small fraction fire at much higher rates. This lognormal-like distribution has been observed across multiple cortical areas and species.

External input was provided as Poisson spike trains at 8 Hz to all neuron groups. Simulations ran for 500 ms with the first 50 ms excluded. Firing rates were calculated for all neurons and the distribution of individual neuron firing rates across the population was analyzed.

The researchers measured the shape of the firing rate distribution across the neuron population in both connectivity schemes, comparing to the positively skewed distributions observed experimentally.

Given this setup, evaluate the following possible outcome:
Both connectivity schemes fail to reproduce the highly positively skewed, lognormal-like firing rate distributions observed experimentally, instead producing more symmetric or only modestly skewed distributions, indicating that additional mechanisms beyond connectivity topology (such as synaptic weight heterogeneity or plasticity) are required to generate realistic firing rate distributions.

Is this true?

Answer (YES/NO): NO